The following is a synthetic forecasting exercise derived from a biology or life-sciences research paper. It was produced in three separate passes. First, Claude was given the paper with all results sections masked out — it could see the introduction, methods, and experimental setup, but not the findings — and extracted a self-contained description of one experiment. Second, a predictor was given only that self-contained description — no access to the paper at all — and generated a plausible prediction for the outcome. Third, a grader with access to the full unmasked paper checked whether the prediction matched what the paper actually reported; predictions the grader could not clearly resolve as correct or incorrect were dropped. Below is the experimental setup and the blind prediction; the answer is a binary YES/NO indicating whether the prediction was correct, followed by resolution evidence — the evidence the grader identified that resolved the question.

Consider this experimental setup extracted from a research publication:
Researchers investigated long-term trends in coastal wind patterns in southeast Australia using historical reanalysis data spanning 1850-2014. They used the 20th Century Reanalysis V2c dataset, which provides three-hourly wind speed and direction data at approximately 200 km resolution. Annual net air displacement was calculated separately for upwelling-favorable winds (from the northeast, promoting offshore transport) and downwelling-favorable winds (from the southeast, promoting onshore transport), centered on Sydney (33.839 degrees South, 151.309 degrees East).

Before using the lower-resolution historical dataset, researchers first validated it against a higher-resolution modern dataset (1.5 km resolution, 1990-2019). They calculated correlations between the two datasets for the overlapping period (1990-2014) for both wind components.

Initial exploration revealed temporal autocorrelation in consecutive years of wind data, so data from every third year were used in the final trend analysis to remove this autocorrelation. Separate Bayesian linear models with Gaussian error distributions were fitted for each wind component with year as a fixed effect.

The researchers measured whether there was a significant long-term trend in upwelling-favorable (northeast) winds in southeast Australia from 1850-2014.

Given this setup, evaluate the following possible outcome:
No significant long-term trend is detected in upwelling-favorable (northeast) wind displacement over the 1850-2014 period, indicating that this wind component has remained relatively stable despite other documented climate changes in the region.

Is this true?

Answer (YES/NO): NO